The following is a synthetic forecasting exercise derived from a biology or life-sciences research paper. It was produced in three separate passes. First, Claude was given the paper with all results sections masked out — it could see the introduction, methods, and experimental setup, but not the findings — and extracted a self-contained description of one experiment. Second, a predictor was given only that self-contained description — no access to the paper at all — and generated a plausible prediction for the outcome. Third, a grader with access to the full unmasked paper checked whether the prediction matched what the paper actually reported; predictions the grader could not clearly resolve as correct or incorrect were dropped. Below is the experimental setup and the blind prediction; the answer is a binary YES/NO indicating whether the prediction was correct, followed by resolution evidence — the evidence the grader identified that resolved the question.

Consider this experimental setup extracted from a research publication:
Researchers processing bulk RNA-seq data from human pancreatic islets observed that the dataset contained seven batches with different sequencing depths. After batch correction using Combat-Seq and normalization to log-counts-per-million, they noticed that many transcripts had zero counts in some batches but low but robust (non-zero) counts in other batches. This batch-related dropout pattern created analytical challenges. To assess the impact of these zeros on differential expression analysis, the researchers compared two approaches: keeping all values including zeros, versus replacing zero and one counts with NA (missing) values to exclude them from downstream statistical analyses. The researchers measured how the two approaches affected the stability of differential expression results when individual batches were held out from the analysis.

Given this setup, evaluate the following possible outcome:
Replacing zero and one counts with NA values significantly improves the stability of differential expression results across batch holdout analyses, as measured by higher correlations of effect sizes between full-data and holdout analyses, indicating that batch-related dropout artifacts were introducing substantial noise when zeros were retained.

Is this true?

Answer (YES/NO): NO